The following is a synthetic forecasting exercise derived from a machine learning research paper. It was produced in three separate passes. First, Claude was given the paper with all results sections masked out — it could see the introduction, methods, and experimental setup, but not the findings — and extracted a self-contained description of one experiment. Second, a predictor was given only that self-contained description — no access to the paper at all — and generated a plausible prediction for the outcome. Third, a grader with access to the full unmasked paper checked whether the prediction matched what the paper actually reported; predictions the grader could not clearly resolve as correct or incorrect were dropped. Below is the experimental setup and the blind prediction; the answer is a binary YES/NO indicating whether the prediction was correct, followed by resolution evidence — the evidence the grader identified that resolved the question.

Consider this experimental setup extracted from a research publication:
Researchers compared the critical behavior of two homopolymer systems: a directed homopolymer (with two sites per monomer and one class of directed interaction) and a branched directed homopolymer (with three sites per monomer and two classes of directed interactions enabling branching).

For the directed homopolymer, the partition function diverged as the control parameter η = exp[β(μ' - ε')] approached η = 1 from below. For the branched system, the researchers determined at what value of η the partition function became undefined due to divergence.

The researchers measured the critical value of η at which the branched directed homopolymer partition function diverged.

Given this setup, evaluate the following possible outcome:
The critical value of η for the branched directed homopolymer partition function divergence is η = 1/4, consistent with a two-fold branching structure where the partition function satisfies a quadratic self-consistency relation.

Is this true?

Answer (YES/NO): YES